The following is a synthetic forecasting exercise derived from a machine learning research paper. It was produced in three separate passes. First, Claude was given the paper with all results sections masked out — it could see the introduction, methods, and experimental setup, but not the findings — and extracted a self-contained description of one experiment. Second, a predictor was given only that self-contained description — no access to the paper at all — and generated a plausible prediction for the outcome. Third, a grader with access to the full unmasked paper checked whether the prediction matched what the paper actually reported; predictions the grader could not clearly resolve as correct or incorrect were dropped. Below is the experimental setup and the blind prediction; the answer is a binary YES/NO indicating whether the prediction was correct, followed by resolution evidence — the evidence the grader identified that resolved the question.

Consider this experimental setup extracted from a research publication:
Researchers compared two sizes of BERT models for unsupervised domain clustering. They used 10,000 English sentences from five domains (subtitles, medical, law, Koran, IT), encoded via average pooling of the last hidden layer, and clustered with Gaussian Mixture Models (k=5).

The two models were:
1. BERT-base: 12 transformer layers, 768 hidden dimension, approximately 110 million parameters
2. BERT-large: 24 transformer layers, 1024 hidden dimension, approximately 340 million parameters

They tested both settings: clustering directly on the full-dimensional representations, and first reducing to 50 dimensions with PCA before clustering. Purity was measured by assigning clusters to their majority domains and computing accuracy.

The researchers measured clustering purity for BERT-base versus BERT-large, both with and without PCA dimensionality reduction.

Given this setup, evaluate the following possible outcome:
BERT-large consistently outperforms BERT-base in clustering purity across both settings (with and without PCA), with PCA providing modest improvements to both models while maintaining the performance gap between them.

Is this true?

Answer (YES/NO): NO